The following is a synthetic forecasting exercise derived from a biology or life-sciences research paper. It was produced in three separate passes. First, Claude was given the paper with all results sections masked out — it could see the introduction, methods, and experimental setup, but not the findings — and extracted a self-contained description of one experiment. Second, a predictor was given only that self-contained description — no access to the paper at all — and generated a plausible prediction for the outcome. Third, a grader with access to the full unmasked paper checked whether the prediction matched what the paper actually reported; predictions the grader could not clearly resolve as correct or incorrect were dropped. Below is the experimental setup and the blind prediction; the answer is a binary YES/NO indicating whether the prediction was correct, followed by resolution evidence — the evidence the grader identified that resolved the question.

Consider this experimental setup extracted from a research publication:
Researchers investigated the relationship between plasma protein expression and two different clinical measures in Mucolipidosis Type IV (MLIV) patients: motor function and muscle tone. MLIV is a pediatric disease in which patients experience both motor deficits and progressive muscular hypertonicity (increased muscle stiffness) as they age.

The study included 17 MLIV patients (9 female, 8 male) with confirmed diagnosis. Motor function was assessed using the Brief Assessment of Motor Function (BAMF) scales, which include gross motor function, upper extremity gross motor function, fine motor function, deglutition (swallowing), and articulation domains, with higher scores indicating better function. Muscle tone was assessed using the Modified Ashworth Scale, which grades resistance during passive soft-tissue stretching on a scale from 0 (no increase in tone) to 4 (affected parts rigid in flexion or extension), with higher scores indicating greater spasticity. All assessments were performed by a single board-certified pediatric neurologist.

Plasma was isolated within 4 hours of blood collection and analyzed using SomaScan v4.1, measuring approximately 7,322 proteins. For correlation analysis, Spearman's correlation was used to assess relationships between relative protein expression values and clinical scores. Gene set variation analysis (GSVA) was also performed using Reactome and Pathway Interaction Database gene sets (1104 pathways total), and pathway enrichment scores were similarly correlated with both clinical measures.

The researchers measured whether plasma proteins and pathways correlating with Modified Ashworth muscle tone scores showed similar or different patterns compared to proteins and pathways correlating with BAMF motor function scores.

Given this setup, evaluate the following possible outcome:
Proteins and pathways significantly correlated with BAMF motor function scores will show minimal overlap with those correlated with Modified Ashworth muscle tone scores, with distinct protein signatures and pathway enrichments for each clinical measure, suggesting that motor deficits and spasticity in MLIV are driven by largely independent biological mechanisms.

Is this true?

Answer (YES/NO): NO